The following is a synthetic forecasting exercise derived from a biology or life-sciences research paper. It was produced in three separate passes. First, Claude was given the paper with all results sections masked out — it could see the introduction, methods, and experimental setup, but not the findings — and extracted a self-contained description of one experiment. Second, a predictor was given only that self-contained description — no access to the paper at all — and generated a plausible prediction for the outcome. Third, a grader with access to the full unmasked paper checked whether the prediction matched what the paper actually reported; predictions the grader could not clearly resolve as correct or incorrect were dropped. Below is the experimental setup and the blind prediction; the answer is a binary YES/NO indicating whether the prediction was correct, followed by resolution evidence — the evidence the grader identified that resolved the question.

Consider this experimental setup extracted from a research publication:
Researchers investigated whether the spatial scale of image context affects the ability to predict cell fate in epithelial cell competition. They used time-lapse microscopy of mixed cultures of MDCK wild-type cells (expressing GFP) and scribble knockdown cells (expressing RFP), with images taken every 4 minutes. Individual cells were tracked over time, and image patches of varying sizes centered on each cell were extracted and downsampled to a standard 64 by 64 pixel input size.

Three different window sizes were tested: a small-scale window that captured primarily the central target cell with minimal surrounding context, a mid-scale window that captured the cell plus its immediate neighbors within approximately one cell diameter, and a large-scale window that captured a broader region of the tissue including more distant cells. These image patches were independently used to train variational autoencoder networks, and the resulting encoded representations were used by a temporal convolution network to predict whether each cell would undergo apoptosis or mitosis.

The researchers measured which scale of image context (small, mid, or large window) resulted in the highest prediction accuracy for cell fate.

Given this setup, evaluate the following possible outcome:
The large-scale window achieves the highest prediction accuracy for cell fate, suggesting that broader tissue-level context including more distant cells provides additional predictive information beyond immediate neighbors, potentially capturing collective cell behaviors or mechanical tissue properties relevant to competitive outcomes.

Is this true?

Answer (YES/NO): NO